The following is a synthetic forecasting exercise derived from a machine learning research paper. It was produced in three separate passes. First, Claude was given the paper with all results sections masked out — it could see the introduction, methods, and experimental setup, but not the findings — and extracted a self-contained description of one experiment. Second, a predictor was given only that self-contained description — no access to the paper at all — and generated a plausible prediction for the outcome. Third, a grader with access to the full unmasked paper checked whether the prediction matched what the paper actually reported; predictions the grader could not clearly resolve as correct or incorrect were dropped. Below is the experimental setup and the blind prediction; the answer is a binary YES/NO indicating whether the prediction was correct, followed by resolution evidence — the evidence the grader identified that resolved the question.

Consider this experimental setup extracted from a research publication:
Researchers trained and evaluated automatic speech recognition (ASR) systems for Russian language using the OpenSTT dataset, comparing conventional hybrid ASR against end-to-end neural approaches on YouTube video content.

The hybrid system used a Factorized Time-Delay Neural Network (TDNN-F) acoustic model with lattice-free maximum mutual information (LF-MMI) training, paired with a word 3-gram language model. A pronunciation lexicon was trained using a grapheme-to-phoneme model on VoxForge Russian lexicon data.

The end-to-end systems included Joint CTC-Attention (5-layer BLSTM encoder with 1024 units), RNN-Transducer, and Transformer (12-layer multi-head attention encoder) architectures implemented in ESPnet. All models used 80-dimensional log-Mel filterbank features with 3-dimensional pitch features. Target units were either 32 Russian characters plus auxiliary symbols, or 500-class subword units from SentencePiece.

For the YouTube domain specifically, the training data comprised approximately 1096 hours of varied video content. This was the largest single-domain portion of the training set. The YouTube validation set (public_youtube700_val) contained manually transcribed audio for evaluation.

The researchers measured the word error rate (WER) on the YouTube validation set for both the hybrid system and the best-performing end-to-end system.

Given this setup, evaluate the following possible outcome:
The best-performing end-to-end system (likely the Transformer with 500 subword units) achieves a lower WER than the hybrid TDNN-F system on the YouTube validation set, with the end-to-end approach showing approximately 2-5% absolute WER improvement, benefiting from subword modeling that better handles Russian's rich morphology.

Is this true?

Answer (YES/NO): NO